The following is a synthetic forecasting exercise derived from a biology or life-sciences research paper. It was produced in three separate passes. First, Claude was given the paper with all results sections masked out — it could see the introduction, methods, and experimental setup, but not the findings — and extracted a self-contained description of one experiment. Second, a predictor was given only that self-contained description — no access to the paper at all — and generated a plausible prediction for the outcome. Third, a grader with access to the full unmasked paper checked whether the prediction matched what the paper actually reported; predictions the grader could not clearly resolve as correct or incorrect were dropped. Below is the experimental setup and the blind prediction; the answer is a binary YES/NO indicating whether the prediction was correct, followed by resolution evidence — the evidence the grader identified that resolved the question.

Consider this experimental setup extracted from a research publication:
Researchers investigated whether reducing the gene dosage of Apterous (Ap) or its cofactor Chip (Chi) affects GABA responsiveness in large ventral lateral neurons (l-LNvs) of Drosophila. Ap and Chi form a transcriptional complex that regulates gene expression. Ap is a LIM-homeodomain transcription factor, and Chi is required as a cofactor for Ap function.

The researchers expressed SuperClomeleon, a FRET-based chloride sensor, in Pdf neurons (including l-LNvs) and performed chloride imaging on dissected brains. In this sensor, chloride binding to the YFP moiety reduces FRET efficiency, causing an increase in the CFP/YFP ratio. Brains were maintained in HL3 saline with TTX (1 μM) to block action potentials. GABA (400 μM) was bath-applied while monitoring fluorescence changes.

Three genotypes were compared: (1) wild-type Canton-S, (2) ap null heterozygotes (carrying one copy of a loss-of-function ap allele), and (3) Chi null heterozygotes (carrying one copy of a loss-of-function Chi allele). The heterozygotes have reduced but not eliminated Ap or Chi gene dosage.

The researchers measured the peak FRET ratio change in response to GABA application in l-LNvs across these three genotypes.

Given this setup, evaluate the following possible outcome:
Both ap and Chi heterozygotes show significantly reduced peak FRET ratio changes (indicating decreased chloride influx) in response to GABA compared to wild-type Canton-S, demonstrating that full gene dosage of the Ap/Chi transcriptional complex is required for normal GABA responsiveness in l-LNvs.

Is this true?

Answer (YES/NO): NO